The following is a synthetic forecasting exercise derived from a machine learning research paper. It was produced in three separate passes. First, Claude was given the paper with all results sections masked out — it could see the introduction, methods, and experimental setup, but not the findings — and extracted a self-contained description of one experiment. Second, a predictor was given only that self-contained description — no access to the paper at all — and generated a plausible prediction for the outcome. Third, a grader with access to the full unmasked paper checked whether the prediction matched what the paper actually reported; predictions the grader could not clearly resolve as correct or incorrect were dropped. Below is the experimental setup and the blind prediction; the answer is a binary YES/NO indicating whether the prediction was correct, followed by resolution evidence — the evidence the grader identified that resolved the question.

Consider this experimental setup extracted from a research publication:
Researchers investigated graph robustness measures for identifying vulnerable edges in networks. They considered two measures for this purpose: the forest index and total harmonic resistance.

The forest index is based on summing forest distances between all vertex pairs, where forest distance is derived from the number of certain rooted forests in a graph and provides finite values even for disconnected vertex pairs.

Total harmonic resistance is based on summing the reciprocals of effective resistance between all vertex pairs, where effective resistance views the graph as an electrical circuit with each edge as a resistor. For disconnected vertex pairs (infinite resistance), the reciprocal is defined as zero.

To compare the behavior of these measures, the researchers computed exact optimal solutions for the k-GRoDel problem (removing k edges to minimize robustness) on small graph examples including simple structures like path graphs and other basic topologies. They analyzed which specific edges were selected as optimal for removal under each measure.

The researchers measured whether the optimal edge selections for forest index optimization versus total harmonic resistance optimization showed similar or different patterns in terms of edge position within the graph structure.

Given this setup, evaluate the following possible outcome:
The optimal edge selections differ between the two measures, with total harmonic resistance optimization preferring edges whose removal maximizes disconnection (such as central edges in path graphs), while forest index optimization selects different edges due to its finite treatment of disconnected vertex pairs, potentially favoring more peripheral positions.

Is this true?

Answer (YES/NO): YES